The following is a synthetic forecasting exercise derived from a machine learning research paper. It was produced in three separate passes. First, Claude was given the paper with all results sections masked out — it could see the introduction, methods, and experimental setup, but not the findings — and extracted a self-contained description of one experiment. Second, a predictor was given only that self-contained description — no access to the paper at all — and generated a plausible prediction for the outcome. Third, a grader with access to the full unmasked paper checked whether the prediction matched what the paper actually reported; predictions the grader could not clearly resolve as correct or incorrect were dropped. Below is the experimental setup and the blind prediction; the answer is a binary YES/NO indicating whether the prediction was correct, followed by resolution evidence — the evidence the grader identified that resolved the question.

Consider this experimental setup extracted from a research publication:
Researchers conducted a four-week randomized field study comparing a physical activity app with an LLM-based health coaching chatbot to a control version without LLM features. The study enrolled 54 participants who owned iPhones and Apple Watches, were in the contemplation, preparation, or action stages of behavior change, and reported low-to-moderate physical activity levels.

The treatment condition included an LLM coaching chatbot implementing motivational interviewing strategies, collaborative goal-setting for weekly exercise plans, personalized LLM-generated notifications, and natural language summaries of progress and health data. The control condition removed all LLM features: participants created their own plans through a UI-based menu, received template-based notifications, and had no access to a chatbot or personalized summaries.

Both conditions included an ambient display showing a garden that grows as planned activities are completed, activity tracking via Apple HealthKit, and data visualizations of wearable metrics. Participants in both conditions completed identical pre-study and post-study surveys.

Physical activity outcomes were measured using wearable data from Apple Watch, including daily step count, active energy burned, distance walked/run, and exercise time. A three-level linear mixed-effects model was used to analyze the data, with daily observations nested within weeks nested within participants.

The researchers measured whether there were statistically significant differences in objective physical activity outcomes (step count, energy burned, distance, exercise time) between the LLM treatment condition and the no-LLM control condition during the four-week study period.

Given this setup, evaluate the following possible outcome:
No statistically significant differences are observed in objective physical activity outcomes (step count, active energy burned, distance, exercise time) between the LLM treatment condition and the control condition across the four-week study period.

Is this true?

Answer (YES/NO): YES